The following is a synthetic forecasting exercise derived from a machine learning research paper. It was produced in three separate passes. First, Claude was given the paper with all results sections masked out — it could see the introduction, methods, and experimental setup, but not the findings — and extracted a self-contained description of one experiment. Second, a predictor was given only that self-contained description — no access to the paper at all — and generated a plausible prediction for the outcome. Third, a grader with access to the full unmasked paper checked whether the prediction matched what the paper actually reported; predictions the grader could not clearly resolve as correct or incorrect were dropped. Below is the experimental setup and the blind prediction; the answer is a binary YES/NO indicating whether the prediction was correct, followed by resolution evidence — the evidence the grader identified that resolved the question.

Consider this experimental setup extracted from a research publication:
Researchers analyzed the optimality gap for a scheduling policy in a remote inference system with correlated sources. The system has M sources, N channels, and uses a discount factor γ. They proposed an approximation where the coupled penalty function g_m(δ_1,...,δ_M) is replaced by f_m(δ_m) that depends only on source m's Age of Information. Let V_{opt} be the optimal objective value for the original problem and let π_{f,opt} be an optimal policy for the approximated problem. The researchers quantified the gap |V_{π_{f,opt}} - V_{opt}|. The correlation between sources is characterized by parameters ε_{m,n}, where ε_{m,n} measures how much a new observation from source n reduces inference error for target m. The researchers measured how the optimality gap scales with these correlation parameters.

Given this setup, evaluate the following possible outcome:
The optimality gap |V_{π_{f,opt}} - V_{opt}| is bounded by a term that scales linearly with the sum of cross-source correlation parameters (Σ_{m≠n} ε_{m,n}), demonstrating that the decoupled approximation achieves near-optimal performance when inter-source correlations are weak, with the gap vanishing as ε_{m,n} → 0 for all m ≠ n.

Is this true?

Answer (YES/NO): NO